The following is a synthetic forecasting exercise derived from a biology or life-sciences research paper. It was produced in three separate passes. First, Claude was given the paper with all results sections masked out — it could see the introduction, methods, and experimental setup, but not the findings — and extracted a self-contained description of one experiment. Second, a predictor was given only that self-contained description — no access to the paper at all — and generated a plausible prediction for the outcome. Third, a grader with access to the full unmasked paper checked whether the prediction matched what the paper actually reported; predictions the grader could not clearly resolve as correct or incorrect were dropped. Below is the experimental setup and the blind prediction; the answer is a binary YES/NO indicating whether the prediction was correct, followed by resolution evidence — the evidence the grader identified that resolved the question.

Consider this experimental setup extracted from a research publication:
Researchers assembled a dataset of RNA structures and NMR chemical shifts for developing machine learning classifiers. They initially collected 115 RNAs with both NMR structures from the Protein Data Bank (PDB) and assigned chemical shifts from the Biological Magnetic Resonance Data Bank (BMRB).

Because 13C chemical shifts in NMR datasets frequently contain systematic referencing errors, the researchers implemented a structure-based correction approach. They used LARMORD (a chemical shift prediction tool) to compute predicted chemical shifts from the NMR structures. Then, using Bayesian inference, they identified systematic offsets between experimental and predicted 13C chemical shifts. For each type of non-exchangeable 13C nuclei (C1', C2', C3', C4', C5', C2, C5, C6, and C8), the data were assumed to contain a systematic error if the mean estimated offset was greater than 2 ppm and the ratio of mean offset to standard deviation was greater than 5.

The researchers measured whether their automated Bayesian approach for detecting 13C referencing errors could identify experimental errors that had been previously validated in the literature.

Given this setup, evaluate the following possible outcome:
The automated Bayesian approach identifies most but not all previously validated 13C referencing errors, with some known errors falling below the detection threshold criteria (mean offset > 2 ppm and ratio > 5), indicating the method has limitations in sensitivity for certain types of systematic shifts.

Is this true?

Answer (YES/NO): NO